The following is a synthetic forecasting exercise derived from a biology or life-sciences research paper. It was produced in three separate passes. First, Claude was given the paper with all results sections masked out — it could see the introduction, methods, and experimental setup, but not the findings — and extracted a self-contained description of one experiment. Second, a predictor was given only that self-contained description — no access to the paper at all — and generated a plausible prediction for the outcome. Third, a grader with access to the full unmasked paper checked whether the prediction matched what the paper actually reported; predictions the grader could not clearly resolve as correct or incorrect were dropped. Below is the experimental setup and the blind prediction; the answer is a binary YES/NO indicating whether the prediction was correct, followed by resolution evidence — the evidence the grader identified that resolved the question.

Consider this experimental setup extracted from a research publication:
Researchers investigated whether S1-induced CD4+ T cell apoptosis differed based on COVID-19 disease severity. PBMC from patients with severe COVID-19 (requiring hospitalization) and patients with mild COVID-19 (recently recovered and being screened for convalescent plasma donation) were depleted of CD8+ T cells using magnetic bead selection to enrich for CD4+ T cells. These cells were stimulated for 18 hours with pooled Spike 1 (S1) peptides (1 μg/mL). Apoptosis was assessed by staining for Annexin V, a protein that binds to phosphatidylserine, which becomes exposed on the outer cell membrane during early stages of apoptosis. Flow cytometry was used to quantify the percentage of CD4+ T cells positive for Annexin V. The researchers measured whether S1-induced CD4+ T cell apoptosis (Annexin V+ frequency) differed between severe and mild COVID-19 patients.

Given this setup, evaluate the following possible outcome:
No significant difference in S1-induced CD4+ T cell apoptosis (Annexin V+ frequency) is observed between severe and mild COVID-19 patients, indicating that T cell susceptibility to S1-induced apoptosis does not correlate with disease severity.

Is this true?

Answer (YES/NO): NO